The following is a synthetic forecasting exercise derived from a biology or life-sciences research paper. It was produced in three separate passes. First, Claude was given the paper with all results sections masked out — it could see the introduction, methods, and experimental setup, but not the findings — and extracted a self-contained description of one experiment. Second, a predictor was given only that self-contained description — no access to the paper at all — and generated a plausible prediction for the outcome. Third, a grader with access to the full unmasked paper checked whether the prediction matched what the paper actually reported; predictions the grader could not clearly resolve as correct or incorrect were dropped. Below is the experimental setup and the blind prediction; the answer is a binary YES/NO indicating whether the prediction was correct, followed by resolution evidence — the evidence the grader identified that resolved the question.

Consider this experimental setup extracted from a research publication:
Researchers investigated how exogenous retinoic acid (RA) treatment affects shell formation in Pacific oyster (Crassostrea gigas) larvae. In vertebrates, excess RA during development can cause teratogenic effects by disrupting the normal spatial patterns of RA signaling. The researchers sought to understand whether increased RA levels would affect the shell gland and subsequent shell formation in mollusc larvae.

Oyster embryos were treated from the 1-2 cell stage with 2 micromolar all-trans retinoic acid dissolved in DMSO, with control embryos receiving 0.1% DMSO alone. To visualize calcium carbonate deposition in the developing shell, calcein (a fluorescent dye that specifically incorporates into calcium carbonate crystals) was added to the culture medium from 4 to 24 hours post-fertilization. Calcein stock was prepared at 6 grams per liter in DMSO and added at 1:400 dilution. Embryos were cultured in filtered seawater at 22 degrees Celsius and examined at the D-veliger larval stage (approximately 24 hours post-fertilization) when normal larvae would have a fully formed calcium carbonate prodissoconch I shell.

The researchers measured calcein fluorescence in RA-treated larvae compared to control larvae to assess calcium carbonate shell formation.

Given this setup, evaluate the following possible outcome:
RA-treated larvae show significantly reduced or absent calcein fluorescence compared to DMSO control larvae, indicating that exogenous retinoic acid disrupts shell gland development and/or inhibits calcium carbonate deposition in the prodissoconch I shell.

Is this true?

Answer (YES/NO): YES